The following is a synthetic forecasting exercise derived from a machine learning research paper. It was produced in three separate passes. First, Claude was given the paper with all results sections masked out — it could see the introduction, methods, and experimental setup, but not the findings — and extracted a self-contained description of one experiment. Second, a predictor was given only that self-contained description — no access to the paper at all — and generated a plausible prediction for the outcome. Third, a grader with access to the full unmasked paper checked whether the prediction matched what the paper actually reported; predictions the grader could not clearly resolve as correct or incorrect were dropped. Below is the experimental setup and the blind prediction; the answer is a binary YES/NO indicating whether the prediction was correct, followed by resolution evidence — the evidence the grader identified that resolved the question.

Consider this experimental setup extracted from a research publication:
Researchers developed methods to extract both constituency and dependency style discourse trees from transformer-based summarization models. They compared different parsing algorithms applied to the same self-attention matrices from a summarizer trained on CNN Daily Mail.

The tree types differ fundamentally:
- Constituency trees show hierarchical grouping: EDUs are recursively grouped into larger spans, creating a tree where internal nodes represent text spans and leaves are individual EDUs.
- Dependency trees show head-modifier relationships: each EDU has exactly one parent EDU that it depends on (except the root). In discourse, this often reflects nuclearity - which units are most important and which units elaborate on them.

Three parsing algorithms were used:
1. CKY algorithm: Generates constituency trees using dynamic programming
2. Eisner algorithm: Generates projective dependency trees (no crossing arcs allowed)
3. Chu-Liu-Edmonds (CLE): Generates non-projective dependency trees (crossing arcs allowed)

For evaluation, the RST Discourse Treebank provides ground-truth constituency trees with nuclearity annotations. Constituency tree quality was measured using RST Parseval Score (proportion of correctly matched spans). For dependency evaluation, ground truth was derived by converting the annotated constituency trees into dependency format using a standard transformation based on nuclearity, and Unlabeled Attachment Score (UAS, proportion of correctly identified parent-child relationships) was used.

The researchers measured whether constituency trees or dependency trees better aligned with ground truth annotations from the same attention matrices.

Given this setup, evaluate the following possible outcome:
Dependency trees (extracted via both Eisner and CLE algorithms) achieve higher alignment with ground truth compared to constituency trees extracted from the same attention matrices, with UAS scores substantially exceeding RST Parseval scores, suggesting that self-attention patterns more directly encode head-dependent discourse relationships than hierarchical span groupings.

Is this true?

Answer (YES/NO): NO